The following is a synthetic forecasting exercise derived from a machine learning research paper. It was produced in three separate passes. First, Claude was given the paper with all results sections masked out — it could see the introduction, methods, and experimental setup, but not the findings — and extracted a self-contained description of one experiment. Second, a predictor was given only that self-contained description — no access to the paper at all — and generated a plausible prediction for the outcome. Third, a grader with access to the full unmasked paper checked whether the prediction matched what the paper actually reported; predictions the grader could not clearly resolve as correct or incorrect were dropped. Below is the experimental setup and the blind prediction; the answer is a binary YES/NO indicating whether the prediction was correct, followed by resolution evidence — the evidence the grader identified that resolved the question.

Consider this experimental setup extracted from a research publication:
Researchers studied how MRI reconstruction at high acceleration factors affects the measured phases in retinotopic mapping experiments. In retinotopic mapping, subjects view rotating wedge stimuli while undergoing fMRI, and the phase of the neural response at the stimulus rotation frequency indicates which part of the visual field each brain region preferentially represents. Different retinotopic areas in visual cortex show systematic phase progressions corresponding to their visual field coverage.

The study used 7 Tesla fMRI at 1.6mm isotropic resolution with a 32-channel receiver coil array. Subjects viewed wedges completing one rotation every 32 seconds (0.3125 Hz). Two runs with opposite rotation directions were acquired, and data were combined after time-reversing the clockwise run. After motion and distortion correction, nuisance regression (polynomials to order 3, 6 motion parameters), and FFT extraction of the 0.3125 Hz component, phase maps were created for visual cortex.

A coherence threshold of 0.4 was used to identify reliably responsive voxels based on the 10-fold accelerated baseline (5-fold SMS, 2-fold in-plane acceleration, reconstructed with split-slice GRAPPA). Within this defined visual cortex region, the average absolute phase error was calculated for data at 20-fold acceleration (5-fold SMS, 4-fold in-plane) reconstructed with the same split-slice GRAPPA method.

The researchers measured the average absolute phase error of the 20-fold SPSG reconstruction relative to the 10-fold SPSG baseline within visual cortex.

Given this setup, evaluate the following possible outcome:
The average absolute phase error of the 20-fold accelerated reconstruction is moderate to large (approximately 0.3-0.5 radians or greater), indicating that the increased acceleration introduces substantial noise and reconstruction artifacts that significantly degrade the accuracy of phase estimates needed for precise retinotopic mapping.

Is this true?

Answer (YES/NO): YES